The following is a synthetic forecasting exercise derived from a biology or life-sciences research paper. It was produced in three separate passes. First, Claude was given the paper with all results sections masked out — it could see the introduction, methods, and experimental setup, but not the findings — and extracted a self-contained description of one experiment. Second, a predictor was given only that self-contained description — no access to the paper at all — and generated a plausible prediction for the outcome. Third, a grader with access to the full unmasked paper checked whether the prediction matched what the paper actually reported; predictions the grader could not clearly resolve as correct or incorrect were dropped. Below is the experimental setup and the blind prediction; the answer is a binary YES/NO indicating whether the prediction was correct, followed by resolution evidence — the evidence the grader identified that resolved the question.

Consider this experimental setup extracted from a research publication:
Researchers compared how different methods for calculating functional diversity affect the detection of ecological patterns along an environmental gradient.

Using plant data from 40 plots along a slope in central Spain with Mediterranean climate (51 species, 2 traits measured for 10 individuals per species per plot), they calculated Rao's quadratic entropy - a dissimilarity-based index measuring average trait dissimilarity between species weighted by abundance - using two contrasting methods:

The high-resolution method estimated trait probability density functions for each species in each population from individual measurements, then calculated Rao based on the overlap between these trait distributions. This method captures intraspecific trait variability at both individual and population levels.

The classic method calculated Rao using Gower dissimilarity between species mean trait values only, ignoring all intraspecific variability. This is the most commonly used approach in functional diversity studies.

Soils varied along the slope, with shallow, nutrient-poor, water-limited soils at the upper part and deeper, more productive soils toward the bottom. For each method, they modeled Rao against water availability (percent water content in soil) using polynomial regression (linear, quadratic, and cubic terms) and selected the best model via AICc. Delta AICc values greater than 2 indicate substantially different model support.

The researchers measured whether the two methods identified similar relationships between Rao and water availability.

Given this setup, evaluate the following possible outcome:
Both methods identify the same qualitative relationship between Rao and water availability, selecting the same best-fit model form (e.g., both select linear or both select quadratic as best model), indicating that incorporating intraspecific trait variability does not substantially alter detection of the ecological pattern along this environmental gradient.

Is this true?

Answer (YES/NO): NO